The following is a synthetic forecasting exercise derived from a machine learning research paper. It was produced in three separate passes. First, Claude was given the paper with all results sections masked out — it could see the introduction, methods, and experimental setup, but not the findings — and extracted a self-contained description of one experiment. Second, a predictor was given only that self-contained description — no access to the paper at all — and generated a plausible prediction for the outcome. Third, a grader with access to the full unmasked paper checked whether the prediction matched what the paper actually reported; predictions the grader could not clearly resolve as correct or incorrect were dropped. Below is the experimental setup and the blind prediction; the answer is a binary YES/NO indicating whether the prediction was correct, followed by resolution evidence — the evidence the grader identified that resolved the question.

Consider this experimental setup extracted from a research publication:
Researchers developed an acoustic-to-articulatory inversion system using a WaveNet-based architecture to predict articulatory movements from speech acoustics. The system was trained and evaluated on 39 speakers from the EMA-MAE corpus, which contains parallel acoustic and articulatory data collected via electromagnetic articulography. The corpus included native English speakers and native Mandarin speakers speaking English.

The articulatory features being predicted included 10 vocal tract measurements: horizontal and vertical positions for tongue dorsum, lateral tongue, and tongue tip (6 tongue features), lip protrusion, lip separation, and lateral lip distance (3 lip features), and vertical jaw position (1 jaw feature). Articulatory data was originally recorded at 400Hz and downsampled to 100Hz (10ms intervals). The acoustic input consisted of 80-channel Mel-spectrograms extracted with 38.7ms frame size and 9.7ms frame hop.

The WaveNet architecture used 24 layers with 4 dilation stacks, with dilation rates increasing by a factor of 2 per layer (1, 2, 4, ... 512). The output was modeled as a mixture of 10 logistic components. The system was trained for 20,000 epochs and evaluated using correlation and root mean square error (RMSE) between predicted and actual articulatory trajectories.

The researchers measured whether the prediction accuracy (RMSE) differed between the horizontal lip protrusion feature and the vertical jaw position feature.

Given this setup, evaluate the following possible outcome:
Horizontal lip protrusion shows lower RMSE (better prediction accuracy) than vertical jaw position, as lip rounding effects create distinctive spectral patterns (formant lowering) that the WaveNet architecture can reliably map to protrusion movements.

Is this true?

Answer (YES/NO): YES